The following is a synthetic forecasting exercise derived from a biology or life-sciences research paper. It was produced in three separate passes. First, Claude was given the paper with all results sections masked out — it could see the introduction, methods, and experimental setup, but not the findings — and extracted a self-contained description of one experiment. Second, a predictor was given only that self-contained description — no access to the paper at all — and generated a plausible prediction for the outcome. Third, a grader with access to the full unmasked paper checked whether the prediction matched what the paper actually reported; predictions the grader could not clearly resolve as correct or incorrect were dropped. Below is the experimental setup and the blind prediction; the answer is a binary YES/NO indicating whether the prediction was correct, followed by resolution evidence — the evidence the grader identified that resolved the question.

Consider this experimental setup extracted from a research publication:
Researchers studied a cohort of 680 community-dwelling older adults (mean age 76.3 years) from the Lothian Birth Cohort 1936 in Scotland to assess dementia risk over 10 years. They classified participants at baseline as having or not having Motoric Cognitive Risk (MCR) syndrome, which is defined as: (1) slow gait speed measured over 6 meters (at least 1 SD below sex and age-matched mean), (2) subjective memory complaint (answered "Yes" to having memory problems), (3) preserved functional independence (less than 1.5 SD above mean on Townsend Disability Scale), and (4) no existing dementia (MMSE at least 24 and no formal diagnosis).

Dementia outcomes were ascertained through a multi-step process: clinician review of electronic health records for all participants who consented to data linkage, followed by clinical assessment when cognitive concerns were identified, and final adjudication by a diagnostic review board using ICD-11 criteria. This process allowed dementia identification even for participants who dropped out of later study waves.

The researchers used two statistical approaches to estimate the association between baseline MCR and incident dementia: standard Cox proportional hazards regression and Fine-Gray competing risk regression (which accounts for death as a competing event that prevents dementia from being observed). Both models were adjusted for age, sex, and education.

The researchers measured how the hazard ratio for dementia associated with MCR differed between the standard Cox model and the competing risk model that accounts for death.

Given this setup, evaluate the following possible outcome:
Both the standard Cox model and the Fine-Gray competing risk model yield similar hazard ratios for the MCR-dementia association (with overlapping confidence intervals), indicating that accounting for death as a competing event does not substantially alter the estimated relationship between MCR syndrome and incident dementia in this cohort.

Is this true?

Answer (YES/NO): YES